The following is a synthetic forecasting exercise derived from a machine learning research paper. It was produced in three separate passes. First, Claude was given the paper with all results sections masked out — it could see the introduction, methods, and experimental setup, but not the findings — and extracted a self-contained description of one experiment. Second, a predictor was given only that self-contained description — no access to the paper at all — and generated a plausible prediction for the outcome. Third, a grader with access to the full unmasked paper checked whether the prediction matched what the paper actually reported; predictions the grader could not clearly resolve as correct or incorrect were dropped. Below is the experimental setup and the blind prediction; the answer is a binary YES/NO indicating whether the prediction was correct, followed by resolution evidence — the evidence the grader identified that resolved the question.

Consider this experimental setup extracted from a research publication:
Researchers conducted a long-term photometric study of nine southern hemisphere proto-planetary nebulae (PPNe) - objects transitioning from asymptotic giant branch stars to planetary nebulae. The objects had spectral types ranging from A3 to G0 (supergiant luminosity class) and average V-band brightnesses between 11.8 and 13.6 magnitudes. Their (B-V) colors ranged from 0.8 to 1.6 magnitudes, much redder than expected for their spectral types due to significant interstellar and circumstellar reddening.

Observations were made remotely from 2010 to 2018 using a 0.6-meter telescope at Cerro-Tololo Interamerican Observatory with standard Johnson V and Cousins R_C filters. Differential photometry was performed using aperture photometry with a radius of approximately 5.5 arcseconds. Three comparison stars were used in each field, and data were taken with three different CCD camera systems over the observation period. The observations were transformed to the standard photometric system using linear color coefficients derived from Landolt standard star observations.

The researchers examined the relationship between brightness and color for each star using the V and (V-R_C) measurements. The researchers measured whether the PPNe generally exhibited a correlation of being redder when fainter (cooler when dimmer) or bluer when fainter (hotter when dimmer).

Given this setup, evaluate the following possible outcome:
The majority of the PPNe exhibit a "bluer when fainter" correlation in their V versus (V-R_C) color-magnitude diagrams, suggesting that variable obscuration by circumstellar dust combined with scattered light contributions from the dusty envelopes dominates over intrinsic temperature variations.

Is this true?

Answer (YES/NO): NO